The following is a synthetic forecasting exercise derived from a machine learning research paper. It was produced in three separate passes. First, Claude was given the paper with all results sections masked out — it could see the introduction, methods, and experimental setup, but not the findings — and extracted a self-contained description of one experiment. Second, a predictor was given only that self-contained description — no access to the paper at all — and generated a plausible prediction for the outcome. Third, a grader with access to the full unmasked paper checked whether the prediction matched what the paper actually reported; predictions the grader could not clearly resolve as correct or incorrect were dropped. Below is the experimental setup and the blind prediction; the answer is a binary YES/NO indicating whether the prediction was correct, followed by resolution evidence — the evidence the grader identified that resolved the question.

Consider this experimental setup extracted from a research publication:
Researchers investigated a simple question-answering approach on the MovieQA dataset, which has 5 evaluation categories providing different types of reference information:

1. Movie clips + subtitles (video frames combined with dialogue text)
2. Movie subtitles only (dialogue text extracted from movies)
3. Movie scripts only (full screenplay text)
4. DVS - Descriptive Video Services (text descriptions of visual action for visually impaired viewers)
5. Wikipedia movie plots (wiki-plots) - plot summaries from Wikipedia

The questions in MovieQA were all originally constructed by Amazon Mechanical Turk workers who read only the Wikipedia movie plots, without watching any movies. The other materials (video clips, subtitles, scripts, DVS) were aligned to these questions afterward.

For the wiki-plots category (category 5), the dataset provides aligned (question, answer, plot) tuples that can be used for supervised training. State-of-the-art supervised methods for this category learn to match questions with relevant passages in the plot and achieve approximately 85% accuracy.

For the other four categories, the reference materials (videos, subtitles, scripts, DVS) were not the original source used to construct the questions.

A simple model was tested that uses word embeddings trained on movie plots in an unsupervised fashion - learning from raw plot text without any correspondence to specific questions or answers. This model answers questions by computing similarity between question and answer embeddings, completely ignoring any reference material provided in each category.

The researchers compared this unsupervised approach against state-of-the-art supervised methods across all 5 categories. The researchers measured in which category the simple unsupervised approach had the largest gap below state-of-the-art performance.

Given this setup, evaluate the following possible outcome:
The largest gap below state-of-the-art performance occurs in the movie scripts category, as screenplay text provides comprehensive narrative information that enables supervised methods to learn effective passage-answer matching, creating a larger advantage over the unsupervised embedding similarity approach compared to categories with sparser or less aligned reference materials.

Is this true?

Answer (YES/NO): NO